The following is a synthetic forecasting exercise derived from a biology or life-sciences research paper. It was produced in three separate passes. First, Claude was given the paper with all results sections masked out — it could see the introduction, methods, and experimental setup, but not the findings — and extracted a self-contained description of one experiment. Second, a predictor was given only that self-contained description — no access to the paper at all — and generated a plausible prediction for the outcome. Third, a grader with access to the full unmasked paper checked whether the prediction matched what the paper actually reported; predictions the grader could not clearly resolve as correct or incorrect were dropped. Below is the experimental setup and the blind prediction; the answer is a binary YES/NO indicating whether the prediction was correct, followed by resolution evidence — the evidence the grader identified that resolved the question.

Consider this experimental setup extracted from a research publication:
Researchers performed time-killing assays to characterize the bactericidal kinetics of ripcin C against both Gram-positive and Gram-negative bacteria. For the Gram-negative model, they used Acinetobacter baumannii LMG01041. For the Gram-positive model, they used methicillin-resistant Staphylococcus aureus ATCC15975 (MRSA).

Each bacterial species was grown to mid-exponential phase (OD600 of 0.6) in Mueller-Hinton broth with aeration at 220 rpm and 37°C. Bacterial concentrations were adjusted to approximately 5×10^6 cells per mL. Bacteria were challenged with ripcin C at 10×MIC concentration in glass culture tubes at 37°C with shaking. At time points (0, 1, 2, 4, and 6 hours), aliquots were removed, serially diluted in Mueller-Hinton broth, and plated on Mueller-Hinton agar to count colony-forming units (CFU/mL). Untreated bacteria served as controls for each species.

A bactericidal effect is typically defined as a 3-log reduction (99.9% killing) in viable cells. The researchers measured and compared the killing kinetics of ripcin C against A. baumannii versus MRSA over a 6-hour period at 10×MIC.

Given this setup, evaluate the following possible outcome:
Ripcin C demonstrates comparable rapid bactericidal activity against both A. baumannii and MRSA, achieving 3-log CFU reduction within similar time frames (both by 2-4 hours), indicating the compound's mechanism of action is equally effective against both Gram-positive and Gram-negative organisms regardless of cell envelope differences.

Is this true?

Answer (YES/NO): NO